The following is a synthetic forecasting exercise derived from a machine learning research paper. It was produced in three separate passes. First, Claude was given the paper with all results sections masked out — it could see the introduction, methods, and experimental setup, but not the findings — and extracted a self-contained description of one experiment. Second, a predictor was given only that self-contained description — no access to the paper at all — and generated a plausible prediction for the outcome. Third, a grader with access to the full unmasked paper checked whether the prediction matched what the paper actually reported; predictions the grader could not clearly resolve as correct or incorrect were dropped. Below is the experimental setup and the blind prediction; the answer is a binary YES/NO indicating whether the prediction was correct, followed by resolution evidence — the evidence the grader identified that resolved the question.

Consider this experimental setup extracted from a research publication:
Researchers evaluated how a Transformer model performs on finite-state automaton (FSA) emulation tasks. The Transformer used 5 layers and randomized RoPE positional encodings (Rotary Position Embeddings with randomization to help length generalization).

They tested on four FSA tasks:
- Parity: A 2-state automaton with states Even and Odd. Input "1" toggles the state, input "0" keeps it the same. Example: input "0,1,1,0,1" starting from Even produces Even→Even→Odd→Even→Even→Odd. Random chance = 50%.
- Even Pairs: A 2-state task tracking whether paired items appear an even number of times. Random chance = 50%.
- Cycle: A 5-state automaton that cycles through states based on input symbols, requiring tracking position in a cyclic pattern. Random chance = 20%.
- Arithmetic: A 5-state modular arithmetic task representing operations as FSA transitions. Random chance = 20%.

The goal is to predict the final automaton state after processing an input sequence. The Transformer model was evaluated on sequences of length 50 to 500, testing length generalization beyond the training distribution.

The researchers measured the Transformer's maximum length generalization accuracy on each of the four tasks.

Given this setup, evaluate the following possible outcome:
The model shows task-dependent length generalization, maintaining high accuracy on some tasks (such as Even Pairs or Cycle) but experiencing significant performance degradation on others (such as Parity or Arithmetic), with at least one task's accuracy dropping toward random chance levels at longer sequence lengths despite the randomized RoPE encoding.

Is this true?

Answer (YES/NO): NO